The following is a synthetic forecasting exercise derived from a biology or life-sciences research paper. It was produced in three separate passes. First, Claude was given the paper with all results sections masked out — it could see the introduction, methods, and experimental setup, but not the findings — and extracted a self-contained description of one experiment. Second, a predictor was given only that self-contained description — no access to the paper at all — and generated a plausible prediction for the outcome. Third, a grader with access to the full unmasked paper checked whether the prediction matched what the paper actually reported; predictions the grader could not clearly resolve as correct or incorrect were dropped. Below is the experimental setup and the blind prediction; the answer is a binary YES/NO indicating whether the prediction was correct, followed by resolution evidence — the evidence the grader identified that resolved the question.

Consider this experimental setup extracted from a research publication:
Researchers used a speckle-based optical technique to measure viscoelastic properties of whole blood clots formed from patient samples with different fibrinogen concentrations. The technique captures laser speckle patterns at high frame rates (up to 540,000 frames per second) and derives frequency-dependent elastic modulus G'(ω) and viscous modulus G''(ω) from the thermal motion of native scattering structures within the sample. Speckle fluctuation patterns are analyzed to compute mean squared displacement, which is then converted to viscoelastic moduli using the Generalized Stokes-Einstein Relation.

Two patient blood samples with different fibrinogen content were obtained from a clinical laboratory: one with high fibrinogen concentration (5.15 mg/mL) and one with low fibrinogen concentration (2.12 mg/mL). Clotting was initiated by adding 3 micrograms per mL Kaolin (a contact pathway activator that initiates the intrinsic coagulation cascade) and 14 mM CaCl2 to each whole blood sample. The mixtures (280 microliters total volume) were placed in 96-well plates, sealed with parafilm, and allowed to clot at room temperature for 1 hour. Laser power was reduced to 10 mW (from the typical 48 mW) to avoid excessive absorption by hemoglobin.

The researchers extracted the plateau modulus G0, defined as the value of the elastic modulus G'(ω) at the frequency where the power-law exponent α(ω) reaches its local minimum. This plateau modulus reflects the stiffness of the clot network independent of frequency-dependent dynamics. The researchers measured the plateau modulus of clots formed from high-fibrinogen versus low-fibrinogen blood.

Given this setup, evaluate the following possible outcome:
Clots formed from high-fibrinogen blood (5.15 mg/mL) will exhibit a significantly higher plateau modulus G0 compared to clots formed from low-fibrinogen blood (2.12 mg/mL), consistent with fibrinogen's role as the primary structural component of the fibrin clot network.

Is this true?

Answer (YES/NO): YES